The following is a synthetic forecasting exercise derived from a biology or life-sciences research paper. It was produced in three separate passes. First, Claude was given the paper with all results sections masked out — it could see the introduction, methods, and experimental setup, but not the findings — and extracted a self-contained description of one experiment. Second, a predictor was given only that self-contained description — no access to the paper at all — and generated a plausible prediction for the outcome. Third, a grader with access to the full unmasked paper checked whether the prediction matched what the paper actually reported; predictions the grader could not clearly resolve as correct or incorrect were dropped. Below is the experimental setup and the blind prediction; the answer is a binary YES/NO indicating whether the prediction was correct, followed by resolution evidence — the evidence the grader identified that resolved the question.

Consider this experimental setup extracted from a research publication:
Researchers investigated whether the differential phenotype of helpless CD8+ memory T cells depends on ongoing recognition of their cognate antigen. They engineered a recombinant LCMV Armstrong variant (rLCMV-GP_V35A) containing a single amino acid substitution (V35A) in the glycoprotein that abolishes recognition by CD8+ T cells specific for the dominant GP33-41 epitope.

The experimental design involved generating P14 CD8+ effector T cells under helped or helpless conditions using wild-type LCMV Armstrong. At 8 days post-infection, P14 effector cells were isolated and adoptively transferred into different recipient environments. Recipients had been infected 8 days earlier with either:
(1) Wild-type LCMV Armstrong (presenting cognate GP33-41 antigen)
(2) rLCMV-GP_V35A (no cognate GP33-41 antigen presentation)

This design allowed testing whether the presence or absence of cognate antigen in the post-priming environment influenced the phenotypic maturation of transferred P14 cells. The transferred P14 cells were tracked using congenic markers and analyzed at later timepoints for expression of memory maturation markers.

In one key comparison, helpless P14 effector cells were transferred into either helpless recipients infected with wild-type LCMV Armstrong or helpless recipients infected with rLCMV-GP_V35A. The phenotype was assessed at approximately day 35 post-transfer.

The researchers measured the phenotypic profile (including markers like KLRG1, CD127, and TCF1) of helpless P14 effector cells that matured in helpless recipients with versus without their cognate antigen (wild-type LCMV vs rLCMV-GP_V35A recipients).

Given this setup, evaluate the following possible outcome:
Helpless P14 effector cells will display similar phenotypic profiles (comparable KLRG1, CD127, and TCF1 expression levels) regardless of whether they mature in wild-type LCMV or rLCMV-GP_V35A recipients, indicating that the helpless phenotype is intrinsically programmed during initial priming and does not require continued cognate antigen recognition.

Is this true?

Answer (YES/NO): NO